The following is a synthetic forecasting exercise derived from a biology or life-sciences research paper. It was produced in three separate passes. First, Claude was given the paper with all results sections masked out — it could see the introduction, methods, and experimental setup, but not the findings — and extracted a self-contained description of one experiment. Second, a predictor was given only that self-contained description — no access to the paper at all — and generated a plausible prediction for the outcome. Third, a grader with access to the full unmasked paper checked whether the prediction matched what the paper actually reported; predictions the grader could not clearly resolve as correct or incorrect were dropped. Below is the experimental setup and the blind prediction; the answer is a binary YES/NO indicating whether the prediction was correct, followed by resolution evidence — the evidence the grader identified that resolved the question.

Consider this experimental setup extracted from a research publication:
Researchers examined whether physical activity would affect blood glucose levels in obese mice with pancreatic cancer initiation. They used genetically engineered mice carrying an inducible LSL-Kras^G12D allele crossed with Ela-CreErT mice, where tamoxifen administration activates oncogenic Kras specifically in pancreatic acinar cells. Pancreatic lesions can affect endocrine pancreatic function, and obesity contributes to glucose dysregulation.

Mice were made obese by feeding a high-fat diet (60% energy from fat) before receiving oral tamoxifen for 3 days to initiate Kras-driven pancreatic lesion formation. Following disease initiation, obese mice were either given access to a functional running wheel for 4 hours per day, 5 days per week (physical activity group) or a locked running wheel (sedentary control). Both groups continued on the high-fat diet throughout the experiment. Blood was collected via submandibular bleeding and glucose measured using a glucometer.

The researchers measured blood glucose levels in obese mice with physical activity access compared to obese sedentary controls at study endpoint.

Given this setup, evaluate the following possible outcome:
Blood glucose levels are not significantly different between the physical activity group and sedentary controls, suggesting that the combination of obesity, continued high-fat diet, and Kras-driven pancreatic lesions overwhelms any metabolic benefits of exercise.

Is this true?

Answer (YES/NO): YES